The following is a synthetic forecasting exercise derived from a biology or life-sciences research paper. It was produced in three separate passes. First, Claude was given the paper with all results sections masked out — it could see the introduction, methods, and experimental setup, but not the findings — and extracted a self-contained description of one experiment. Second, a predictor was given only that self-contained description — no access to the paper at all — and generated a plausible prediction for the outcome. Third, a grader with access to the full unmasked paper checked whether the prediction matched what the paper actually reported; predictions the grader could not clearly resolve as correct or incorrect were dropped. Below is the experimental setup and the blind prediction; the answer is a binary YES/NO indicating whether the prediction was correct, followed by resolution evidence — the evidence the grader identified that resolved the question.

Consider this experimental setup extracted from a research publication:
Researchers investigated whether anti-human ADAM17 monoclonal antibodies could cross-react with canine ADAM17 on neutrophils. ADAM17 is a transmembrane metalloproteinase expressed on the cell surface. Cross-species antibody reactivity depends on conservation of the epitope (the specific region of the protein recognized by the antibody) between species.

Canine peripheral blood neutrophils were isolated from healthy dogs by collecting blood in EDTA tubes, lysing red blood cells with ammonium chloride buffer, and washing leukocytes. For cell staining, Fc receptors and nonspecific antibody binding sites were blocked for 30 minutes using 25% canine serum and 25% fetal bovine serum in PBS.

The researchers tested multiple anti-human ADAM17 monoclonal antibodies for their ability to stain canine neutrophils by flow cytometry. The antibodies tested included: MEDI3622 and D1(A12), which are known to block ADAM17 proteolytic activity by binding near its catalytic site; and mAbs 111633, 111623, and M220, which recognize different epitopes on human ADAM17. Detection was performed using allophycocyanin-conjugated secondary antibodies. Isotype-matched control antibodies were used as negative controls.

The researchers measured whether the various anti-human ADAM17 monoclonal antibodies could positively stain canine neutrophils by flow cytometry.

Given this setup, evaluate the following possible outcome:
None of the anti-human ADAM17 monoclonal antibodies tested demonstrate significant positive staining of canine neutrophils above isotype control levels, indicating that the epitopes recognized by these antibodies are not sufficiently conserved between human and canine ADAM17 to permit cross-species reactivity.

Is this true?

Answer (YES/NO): NO